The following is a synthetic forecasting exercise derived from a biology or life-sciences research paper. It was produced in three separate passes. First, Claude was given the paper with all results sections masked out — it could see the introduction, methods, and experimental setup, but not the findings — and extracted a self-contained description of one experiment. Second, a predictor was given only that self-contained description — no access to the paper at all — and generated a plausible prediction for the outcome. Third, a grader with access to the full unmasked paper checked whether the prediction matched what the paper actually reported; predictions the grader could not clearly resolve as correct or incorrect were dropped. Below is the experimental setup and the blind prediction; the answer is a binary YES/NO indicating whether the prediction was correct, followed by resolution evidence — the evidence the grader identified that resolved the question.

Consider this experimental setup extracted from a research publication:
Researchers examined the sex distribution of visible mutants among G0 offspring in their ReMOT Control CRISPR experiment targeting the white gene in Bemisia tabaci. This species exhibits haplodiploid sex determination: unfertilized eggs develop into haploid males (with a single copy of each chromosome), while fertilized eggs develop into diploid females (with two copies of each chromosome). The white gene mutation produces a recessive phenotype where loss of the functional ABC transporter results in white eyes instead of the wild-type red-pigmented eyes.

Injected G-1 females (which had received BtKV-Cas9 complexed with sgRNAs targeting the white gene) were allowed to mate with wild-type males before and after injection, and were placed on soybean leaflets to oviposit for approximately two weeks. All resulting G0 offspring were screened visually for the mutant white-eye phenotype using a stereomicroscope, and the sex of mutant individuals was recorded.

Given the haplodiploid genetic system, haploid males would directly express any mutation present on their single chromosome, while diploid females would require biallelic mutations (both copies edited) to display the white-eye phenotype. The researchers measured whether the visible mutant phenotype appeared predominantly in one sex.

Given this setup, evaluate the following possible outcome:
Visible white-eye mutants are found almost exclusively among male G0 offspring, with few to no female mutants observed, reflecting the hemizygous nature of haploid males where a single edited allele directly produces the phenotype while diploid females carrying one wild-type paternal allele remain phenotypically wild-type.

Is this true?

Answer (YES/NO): YES